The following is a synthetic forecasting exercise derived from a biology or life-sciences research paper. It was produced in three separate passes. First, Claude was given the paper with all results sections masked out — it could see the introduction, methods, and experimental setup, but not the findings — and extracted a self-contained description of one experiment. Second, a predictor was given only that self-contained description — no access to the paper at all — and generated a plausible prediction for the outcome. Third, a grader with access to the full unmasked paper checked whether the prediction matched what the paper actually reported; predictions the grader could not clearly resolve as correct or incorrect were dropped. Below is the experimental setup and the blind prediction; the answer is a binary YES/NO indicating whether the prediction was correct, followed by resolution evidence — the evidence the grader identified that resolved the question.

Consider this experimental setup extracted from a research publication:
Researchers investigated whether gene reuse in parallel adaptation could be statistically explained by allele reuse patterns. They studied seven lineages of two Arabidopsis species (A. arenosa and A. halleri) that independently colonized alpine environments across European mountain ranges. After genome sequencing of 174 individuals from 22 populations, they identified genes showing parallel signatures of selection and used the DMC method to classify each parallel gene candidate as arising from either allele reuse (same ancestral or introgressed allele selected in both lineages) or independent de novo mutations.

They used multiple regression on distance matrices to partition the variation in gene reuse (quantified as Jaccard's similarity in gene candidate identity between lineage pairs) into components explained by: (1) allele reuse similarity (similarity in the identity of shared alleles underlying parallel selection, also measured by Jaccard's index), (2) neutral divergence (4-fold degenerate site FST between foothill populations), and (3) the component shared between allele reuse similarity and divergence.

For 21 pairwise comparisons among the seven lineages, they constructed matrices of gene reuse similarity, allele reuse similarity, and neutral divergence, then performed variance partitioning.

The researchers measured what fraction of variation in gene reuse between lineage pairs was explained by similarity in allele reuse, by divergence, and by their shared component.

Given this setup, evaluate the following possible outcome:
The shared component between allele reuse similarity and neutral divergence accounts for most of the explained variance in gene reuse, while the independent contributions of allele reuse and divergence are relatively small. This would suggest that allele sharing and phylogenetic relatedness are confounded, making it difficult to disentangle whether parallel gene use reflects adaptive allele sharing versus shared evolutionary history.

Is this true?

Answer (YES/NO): YES